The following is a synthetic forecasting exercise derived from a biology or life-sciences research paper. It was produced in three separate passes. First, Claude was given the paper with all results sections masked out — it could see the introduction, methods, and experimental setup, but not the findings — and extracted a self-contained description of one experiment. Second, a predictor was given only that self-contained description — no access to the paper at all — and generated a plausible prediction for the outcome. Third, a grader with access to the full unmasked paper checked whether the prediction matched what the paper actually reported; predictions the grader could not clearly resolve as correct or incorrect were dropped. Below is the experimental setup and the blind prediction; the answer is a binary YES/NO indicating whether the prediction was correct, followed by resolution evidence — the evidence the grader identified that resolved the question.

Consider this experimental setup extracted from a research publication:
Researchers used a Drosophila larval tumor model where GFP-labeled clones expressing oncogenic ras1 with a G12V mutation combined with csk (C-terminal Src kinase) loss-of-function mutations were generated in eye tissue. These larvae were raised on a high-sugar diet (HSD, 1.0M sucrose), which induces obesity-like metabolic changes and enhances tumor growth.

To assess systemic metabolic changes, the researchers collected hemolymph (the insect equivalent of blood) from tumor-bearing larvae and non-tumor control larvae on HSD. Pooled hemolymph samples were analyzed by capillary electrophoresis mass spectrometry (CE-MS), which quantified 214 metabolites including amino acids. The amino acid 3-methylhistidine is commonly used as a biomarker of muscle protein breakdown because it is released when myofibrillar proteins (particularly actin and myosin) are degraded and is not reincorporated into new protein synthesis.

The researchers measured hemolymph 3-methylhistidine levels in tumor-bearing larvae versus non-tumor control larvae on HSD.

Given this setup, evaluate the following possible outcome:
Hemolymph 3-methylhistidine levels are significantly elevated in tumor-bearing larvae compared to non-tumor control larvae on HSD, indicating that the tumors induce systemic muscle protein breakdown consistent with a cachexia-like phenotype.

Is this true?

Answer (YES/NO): YES